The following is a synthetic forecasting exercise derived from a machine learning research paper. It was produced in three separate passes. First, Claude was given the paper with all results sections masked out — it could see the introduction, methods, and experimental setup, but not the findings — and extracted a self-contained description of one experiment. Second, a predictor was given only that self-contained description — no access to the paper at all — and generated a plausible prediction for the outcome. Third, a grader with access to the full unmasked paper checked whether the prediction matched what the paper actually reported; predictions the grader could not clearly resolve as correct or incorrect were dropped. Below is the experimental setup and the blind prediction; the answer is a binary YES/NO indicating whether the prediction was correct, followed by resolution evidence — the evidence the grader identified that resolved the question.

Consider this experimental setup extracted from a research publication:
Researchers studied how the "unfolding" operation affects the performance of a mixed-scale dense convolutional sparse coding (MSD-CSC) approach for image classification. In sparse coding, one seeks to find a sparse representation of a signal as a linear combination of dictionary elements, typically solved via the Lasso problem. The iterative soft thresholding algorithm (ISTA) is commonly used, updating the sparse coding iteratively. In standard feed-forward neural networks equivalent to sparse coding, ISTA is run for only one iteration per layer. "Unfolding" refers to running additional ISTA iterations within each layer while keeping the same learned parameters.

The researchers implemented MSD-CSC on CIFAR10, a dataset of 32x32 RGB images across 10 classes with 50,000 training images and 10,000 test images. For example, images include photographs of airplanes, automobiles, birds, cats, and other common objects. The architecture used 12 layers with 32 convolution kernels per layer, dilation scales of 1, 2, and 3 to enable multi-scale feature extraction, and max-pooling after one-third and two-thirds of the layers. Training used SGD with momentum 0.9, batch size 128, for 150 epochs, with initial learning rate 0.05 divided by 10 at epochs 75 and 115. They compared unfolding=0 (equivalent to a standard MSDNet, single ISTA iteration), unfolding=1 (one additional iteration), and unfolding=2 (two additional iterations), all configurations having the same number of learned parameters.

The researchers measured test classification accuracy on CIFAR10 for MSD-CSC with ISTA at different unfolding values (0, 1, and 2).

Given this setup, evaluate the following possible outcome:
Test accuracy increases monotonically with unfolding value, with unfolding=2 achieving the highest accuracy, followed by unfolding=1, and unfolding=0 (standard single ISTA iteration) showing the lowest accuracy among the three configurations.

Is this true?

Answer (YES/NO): YES